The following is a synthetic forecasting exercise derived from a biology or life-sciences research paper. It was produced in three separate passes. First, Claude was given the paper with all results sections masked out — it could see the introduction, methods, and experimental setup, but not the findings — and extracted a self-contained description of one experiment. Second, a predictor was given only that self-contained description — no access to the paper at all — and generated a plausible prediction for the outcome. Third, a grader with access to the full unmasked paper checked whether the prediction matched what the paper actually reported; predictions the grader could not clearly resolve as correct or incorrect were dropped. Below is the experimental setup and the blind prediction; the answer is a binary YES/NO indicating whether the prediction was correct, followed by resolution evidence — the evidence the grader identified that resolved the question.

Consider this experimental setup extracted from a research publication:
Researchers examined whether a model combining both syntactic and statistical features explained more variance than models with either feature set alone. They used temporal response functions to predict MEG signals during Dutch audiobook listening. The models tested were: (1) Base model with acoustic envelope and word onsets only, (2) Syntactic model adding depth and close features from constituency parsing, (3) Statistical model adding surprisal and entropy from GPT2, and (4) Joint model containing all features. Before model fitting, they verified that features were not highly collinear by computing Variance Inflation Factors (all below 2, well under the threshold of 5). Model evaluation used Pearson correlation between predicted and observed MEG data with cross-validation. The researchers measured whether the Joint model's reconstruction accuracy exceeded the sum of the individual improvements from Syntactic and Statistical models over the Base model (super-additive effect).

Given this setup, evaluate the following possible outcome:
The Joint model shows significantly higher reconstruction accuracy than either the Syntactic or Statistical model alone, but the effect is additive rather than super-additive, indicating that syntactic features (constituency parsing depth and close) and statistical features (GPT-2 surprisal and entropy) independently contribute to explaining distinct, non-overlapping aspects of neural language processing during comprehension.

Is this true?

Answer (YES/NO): NO